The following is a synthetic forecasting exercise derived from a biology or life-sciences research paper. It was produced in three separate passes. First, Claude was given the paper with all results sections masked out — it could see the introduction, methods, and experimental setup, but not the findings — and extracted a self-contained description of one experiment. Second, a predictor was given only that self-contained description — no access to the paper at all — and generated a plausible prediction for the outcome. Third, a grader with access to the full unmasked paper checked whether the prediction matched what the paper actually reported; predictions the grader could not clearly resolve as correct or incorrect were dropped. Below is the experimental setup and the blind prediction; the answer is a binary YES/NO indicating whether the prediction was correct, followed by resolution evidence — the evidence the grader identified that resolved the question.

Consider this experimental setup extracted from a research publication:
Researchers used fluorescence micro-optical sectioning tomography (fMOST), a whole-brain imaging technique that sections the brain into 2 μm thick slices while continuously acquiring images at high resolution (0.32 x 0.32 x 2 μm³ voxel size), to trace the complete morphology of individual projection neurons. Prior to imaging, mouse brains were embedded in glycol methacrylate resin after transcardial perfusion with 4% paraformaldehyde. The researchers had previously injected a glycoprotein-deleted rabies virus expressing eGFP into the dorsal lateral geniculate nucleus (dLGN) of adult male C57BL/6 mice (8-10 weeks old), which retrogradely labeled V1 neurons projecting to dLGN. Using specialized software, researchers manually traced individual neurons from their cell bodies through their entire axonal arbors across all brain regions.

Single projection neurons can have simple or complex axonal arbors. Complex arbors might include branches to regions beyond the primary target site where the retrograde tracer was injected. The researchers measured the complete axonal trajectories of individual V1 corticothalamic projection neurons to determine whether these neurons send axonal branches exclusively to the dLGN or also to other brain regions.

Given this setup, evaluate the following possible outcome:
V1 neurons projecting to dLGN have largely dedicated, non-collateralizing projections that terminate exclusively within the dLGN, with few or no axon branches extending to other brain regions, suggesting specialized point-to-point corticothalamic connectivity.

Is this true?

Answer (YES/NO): NO